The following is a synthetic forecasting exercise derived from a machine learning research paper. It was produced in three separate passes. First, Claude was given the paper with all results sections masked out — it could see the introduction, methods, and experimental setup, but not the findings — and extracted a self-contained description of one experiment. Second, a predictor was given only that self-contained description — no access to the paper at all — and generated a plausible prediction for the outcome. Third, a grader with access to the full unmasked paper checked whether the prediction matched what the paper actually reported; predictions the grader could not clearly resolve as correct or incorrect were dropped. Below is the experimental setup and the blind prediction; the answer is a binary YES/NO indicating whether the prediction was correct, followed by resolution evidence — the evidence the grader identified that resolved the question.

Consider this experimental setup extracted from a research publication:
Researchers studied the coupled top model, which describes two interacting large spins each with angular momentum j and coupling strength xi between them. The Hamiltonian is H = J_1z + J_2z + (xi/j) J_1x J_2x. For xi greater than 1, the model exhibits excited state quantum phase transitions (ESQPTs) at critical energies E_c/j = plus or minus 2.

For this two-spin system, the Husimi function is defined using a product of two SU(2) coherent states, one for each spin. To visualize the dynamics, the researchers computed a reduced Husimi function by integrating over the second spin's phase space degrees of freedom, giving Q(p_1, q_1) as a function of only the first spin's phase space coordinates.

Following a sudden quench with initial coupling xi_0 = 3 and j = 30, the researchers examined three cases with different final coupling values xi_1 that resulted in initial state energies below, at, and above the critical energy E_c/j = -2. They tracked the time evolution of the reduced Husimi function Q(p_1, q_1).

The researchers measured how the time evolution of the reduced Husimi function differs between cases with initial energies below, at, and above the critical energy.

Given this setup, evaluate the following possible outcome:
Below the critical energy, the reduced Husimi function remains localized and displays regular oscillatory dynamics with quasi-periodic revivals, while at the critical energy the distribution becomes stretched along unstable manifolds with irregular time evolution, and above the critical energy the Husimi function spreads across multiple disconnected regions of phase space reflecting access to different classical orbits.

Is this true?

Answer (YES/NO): NO